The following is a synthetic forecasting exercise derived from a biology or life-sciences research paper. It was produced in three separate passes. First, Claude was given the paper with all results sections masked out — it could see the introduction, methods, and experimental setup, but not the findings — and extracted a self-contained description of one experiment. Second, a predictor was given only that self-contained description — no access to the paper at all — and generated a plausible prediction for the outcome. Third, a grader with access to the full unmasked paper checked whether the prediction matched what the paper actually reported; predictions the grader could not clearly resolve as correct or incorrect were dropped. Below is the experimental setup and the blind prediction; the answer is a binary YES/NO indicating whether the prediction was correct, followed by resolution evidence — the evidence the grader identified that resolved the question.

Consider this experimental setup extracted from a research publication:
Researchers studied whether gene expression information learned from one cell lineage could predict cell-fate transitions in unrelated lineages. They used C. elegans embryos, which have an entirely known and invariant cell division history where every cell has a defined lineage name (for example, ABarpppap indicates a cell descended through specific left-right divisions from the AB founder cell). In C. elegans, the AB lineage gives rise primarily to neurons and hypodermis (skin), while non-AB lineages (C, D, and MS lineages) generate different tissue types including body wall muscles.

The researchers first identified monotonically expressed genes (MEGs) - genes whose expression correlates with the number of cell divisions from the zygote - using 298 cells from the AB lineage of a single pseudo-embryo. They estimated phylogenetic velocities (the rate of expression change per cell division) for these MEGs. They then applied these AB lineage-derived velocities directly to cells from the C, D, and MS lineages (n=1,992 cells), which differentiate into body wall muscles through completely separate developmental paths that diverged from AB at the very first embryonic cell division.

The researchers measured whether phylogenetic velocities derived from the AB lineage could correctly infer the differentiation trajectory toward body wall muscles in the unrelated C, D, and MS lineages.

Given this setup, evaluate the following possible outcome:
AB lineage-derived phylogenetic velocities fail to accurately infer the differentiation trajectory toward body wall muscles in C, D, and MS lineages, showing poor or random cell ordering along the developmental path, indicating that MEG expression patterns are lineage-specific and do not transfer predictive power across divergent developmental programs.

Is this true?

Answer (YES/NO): NO